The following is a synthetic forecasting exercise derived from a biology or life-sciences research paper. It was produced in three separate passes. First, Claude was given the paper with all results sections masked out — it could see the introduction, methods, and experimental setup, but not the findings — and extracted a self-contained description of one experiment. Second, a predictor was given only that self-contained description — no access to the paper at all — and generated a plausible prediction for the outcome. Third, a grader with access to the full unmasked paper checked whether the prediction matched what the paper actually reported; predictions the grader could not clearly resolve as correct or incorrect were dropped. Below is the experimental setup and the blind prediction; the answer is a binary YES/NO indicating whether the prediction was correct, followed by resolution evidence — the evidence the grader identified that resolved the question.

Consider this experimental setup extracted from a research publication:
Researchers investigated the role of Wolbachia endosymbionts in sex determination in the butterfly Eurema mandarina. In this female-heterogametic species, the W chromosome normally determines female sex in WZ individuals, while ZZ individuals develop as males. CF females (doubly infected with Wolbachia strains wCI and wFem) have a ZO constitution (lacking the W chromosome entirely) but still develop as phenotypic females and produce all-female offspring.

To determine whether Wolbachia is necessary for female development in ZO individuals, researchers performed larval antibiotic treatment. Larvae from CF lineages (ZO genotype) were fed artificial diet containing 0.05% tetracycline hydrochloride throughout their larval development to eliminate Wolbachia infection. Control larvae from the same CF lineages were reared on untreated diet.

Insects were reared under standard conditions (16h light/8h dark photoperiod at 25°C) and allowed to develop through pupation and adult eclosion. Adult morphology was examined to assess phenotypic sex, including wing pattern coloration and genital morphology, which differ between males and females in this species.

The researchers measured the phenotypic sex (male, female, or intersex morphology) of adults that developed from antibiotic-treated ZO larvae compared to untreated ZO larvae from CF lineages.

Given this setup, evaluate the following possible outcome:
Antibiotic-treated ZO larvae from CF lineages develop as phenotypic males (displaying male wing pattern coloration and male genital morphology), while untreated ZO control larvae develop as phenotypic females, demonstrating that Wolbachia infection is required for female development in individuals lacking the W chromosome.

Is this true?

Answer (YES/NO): NO